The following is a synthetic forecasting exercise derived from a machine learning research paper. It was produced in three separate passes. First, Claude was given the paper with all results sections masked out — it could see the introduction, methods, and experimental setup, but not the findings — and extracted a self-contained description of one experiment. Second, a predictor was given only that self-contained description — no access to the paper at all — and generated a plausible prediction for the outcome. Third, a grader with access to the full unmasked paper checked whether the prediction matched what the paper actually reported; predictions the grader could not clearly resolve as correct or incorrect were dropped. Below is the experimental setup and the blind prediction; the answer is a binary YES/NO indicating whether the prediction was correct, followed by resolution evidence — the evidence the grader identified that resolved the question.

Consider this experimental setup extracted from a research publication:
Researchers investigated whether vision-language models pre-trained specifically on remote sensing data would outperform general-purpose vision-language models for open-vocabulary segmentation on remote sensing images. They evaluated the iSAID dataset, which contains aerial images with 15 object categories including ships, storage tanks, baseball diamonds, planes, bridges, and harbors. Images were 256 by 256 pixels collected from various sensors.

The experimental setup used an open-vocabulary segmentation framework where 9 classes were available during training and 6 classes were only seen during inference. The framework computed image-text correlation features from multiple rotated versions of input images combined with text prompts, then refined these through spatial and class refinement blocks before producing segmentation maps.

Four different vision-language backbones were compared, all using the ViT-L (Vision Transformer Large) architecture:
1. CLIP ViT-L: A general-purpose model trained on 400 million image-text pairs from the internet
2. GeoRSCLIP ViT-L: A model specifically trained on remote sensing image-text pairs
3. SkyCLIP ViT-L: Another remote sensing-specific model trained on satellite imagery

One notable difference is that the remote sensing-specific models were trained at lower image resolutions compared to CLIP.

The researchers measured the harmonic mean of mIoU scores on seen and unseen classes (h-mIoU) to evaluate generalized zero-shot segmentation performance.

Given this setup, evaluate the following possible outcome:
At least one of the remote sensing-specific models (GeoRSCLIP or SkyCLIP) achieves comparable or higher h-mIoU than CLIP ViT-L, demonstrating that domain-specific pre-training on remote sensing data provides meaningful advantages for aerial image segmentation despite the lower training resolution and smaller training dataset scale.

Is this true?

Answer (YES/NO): NO